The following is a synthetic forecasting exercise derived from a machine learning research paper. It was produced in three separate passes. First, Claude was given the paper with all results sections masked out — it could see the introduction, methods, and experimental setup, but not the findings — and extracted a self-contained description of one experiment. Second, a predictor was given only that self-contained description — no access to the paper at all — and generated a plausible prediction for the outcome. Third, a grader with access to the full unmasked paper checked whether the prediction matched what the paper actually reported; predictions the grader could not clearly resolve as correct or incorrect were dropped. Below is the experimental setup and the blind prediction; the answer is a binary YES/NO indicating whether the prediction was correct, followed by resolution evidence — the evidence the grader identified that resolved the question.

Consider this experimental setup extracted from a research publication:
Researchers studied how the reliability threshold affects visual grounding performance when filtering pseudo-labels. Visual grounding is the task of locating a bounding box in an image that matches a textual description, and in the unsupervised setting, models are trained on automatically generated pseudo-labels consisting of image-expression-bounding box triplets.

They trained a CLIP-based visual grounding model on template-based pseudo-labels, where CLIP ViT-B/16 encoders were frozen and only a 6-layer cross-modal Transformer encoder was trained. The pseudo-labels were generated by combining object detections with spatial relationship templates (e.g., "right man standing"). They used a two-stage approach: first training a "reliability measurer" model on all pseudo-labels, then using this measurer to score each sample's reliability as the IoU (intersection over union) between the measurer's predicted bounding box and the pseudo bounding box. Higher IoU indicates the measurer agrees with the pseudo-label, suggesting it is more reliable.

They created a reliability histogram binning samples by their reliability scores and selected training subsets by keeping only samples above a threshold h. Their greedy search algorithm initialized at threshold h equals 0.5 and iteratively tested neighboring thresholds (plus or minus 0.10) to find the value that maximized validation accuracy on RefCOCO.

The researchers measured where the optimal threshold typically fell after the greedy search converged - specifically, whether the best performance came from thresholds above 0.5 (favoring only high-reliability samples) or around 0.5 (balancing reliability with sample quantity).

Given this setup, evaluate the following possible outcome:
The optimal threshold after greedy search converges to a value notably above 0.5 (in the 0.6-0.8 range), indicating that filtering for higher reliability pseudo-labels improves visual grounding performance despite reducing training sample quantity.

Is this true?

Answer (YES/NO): NO